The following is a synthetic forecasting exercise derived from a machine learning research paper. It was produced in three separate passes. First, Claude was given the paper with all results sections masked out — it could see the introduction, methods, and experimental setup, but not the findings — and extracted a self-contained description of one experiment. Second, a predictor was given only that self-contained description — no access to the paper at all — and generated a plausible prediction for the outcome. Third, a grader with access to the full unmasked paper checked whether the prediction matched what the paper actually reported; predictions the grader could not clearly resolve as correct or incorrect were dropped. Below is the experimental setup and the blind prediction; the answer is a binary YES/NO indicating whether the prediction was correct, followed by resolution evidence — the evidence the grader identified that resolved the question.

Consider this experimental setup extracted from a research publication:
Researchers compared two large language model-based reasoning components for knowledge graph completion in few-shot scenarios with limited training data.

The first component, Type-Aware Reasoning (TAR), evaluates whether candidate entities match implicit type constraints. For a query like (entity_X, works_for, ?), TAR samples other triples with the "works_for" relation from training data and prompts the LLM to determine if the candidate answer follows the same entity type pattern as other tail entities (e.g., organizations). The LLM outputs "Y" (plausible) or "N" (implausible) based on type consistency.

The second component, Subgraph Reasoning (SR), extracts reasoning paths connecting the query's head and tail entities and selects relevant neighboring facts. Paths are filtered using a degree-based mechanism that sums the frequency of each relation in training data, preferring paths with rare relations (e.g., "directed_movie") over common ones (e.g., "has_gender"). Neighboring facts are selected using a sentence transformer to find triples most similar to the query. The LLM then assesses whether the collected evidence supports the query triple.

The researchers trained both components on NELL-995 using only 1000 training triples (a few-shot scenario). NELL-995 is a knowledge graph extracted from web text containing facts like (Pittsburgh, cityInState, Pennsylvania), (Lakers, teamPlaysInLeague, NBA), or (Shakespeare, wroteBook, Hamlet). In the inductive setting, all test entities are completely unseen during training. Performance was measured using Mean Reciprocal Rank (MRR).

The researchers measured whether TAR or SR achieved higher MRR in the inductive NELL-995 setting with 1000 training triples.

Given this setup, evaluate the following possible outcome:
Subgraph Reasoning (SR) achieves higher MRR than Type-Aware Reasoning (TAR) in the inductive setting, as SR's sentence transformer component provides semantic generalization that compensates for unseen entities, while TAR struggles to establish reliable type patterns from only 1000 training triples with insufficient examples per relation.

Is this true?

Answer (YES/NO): YES